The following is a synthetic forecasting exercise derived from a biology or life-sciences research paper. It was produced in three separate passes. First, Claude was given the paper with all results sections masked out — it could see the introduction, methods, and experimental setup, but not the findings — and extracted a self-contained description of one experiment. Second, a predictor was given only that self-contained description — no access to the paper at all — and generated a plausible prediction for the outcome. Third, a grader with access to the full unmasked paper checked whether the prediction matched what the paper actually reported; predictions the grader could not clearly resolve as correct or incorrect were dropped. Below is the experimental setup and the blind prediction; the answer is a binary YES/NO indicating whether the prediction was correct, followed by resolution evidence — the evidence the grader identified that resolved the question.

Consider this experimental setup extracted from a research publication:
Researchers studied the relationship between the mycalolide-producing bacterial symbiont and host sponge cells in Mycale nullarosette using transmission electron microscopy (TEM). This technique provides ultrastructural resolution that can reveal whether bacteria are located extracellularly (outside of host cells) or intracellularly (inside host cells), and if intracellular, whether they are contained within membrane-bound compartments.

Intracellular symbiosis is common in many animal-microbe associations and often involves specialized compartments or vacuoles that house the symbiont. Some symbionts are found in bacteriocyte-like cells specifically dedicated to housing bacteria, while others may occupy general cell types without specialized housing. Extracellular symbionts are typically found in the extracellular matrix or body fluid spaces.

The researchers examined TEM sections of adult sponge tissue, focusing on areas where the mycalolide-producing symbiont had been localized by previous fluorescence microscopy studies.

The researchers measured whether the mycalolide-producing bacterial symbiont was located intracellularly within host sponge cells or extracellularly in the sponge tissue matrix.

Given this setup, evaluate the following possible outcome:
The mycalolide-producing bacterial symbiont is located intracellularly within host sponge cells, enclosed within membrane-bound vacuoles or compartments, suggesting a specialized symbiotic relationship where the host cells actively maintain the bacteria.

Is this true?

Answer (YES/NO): NO